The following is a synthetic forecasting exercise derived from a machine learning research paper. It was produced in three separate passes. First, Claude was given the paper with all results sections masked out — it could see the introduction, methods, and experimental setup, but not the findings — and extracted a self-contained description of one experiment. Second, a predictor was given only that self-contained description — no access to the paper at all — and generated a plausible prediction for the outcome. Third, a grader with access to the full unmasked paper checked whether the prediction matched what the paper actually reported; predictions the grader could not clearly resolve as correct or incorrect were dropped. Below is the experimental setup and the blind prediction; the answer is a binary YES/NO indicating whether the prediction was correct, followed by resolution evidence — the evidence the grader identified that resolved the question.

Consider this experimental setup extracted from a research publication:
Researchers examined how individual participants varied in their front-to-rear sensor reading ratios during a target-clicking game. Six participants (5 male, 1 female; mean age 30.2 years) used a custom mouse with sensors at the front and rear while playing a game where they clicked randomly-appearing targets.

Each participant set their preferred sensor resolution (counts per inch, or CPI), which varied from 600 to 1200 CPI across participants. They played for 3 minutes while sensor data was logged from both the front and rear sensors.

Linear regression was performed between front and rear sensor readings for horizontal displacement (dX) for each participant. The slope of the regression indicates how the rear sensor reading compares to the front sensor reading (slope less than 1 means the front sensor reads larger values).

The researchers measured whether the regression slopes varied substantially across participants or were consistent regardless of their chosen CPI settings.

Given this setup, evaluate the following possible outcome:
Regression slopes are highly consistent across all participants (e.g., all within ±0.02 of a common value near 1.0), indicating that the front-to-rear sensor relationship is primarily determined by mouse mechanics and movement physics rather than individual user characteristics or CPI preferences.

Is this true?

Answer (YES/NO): NO